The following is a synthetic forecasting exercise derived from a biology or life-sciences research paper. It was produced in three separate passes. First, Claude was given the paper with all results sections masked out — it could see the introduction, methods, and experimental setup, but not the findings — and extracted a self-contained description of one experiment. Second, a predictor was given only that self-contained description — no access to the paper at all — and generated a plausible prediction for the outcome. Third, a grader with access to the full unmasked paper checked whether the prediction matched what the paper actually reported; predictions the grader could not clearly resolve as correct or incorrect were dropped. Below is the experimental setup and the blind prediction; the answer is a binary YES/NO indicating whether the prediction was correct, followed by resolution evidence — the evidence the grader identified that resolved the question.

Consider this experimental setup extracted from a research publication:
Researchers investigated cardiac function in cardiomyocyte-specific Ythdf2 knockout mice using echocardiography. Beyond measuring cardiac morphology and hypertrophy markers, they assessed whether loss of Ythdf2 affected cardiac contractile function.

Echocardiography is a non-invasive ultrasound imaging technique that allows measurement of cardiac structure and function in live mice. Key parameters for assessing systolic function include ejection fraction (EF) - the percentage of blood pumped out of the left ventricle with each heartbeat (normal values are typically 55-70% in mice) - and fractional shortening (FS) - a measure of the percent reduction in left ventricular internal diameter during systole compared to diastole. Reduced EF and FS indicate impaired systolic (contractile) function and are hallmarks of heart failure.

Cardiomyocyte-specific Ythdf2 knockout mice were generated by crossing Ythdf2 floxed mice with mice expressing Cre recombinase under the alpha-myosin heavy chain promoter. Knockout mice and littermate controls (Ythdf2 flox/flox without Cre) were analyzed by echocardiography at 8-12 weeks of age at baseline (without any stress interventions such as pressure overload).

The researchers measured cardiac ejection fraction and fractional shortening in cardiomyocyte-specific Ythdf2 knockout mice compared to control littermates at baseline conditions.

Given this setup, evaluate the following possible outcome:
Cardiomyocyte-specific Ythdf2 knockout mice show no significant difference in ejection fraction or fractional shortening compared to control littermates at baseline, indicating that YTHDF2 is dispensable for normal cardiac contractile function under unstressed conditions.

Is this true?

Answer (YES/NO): NO